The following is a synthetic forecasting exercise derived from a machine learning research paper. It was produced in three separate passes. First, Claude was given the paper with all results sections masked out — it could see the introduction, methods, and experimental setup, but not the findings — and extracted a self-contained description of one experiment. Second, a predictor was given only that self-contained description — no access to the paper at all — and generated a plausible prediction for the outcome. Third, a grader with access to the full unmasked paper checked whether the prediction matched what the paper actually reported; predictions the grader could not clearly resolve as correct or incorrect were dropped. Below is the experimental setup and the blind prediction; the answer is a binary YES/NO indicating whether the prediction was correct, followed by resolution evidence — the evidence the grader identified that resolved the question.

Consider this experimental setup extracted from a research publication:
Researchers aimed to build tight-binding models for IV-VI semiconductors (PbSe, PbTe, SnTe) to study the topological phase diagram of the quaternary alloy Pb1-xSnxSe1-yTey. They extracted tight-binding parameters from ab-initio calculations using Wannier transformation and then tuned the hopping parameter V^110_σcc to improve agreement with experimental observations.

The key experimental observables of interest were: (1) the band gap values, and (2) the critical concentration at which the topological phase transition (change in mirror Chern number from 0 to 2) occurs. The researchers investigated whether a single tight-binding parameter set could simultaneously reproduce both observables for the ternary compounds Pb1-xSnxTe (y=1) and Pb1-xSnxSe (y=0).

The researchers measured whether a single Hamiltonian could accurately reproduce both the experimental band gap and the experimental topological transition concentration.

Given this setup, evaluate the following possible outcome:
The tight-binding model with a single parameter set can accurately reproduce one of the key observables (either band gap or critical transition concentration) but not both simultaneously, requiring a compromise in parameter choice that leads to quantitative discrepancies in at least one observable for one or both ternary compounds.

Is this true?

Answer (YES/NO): YES